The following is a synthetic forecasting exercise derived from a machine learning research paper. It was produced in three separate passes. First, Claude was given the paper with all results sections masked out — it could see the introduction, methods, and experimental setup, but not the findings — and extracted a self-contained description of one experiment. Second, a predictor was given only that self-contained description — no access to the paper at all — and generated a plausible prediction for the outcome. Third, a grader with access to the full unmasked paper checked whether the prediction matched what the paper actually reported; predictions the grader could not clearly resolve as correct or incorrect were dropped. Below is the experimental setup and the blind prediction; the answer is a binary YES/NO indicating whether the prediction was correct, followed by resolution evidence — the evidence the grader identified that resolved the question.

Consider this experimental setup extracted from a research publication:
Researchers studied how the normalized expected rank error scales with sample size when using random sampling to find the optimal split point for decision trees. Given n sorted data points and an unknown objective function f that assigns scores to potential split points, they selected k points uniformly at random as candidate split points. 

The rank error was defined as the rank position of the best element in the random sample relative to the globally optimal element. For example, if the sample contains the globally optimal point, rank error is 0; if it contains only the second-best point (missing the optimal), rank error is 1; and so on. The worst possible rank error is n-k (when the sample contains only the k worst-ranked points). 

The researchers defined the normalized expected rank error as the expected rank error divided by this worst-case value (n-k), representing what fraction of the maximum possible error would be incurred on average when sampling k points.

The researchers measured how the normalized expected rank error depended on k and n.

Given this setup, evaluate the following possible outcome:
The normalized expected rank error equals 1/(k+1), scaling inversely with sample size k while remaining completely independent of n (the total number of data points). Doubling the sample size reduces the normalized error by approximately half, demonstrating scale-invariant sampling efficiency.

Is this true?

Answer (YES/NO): YES